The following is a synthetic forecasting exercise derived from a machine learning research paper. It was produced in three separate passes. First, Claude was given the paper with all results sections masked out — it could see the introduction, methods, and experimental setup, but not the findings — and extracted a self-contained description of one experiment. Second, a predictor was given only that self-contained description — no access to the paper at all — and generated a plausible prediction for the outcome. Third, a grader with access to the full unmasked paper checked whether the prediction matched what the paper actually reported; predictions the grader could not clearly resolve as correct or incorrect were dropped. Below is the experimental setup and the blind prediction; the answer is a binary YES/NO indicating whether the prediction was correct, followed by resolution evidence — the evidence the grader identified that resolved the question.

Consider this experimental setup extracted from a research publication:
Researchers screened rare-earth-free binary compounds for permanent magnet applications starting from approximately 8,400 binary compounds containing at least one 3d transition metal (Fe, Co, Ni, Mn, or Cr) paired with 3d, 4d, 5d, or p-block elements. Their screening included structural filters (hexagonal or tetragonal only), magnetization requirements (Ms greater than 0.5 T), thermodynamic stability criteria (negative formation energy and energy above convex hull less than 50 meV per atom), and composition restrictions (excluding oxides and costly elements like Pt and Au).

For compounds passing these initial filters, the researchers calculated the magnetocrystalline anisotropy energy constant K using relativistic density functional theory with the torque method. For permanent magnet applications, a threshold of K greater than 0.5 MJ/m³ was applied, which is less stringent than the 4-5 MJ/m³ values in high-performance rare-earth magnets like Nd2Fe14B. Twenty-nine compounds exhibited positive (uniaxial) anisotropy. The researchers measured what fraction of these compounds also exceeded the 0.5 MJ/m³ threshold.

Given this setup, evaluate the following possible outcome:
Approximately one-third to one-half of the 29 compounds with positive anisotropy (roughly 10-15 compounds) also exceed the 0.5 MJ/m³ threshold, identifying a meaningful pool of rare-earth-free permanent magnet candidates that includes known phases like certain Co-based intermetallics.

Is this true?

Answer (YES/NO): NO